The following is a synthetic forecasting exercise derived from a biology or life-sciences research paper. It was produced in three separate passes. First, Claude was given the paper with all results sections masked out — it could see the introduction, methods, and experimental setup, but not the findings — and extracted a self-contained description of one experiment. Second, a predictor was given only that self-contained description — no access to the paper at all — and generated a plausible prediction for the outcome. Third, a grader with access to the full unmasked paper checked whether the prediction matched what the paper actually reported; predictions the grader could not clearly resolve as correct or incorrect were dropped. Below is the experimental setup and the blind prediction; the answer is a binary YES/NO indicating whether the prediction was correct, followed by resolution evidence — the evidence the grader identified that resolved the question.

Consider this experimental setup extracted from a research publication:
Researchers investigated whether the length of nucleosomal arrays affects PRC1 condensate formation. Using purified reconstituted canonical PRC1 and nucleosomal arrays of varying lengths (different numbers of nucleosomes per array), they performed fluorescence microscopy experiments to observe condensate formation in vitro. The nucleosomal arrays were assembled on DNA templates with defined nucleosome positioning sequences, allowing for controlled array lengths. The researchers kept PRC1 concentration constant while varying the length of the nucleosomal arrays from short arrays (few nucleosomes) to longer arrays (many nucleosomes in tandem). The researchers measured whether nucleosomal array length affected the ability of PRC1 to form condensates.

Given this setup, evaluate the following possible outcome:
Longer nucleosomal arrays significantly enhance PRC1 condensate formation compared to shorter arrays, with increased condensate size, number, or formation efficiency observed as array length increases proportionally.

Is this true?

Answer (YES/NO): NO